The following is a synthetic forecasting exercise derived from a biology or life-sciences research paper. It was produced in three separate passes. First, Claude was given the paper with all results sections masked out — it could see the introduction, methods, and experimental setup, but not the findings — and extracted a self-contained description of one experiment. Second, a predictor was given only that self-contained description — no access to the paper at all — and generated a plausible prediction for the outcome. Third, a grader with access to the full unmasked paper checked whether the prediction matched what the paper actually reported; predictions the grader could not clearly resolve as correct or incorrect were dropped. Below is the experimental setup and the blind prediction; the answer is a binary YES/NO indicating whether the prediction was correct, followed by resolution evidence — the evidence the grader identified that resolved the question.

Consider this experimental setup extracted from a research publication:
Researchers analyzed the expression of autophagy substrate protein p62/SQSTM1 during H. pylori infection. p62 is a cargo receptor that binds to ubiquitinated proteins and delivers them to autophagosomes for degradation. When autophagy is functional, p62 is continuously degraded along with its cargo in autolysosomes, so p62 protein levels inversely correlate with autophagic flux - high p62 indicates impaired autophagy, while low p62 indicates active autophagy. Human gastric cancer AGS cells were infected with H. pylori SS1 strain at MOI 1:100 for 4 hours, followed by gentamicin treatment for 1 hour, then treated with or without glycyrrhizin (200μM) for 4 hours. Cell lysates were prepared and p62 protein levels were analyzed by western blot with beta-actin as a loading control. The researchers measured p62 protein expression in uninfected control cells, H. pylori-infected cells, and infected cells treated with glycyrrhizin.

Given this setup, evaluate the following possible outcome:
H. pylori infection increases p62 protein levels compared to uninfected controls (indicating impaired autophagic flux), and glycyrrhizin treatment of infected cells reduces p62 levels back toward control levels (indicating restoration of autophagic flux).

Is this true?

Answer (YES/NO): YES